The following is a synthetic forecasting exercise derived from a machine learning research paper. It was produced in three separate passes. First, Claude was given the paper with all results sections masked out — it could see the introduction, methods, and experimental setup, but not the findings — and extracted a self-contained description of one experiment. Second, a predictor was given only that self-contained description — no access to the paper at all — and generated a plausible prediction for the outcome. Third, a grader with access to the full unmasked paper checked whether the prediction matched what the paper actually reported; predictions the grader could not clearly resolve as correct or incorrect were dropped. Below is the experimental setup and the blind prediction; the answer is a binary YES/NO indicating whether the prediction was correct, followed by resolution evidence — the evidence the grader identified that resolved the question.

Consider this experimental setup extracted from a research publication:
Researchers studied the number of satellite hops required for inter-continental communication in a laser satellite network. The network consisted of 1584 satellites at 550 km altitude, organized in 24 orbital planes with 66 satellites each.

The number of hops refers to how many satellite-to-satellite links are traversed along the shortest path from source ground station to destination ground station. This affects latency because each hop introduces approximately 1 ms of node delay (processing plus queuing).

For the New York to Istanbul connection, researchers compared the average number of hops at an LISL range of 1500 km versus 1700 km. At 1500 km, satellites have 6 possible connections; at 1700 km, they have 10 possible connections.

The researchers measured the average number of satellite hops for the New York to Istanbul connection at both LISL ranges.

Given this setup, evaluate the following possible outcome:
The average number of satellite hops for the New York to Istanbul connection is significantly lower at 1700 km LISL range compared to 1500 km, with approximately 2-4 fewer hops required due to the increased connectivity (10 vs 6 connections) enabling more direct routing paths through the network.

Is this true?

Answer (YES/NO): NO